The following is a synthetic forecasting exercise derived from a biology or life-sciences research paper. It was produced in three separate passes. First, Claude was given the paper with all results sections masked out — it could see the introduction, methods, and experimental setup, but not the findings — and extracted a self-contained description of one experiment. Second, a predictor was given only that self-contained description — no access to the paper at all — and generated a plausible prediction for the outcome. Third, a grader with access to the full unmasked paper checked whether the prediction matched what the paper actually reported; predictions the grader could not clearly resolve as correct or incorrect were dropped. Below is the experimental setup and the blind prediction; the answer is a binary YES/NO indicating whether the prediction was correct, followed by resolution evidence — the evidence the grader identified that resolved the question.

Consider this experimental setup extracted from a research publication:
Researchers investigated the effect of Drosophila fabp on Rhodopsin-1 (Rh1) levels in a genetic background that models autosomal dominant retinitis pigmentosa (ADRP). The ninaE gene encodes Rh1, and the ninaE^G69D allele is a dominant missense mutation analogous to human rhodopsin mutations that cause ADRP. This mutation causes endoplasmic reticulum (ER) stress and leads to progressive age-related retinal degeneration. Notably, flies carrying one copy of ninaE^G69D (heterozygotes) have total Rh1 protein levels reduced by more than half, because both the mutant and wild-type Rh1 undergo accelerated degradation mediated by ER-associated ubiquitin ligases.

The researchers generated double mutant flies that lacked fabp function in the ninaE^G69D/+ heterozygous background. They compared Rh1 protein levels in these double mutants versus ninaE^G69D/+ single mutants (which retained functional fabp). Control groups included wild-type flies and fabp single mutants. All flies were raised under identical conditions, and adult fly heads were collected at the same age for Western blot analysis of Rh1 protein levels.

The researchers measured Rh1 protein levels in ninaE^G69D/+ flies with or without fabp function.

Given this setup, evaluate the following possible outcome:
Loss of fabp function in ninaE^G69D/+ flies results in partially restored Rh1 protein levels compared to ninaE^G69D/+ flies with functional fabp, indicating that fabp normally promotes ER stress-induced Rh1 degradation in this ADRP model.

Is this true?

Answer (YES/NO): NO